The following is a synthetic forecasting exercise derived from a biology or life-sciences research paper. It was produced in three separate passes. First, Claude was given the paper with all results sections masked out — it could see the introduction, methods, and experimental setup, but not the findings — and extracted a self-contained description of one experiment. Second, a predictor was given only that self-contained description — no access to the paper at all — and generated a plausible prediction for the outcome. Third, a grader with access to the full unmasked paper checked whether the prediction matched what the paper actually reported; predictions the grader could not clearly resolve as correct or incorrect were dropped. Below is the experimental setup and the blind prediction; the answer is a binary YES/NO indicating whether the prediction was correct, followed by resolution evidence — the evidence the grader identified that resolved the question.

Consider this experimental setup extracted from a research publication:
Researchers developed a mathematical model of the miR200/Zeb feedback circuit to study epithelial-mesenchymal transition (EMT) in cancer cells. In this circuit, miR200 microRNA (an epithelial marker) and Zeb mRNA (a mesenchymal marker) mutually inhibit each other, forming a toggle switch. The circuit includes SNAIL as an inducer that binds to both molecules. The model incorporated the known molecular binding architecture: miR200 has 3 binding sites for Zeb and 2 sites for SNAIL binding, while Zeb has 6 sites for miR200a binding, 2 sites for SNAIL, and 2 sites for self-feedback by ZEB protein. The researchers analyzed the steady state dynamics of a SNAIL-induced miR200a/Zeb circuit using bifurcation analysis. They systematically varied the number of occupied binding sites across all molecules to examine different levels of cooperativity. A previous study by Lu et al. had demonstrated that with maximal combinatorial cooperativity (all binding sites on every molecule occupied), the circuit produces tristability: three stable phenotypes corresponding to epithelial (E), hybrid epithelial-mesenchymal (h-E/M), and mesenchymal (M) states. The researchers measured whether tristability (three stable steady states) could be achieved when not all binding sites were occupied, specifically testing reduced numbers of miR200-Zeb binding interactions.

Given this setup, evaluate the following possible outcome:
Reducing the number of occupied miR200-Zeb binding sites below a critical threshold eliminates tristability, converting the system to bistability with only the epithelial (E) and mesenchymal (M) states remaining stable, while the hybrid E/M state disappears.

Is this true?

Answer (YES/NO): YES